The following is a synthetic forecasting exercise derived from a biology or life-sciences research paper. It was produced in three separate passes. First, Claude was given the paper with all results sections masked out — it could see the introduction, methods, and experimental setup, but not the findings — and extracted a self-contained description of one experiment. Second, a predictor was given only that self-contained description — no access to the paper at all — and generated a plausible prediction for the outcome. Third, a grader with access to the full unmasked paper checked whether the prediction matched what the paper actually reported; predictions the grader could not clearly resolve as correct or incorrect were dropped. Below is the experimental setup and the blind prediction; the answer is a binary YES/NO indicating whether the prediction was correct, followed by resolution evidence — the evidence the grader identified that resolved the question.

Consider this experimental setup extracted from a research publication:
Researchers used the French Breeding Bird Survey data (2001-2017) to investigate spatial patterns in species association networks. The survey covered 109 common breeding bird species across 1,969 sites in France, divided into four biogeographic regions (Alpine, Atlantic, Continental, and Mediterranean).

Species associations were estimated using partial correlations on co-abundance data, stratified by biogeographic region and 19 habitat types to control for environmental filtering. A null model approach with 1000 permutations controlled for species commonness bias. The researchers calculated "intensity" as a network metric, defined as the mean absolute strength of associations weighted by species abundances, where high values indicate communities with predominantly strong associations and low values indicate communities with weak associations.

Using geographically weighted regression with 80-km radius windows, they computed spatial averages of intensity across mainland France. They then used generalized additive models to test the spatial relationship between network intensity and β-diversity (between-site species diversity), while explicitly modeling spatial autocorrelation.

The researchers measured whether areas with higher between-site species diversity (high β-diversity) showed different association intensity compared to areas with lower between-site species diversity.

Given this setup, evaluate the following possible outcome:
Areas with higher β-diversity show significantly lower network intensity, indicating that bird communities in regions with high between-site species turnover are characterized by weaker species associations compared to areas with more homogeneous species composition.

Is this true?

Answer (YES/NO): YES